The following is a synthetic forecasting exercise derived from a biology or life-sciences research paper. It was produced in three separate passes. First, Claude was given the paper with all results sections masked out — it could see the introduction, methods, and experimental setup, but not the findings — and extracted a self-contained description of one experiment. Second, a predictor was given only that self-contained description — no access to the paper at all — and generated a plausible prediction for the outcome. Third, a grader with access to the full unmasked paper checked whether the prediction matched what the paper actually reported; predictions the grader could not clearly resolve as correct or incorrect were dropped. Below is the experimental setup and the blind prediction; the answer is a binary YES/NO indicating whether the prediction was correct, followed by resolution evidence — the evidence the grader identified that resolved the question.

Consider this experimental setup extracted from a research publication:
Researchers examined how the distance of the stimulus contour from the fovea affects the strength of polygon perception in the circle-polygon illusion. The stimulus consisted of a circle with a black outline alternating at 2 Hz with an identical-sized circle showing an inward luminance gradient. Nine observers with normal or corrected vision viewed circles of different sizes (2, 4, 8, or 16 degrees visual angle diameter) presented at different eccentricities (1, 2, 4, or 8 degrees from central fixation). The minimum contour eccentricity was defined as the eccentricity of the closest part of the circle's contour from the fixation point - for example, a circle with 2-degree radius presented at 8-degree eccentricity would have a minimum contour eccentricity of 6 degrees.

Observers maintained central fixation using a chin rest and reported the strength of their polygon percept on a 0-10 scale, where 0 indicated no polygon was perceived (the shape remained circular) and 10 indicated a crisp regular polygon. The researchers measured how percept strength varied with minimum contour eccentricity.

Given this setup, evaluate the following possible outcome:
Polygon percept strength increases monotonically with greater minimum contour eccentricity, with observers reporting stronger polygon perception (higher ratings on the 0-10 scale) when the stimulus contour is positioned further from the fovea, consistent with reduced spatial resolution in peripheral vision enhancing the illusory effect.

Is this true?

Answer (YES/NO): YES